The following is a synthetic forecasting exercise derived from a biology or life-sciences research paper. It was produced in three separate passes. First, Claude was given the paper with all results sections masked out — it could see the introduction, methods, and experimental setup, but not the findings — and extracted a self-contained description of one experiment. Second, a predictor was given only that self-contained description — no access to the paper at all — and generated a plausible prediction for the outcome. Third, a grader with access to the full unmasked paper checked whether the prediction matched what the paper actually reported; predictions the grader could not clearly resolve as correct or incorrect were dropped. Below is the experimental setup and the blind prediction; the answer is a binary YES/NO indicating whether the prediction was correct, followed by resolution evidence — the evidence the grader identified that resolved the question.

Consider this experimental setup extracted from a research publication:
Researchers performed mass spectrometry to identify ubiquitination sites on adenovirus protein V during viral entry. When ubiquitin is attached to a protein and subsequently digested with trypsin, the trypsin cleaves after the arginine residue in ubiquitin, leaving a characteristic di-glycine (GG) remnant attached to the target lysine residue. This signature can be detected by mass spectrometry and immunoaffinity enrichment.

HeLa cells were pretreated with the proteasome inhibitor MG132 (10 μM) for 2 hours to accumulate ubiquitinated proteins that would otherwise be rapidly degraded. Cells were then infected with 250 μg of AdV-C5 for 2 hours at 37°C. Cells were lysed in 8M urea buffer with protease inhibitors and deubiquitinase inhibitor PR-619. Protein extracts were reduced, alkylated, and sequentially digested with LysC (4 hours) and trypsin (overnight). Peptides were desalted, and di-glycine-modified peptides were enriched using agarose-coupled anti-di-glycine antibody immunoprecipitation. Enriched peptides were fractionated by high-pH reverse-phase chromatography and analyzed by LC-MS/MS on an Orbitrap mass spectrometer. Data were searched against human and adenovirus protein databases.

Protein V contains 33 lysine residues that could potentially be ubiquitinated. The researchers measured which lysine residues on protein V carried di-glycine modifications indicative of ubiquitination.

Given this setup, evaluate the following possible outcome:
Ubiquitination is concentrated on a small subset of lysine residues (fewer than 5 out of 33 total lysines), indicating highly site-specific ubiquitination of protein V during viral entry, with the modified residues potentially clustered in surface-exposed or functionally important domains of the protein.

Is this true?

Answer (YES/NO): YES